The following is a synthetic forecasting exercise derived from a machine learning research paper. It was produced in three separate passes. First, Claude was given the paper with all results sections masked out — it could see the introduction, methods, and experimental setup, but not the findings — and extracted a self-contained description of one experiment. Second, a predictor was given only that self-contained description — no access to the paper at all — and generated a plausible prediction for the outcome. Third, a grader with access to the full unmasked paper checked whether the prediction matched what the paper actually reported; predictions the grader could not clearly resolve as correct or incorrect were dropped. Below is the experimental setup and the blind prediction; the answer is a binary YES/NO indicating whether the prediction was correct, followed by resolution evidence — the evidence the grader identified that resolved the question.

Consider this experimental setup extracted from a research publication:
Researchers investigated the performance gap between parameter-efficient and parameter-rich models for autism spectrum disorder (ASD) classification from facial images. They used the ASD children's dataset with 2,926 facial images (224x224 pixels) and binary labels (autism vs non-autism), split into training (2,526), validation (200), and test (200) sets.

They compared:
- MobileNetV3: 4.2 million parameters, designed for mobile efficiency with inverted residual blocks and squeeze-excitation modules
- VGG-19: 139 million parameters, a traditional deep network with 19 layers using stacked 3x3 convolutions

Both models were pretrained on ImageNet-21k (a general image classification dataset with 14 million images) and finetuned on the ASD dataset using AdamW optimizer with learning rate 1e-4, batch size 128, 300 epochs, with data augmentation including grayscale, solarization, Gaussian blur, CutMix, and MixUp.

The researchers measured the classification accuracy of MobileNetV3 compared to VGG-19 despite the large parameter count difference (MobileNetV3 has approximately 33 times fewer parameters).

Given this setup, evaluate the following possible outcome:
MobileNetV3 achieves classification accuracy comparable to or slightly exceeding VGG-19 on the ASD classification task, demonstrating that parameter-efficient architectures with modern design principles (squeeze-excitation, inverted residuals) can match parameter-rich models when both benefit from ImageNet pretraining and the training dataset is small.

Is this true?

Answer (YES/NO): YES